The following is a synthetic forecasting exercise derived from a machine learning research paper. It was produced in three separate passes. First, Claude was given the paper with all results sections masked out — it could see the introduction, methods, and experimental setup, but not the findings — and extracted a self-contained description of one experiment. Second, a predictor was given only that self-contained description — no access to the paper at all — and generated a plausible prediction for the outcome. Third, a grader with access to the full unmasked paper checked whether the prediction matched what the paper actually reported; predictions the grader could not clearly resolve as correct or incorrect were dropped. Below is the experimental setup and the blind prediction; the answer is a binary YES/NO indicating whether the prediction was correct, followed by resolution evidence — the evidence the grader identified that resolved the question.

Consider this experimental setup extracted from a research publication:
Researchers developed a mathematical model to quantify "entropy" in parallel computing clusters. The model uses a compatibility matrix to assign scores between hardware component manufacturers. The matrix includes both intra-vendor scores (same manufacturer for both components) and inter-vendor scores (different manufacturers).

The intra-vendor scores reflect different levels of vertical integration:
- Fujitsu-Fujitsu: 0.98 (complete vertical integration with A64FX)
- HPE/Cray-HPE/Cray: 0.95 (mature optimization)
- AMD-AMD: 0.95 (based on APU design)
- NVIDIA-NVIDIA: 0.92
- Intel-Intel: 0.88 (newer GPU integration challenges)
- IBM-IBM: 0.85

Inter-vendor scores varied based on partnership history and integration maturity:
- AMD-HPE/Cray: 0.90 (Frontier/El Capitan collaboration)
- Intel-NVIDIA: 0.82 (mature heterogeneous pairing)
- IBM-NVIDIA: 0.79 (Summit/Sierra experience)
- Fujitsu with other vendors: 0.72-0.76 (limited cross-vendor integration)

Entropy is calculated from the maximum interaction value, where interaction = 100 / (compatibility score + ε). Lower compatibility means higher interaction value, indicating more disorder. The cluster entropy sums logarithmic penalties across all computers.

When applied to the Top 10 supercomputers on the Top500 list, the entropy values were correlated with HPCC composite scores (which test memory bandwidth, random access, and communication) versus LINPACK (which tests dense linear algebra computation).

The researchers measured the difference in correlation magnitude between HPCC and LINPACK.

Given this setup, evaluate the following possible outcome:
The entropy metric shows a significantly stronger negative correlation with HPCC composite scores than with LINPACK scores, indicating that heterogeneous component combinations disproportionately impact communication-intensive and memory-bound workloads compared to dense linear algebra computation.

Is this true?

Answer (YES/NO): NO